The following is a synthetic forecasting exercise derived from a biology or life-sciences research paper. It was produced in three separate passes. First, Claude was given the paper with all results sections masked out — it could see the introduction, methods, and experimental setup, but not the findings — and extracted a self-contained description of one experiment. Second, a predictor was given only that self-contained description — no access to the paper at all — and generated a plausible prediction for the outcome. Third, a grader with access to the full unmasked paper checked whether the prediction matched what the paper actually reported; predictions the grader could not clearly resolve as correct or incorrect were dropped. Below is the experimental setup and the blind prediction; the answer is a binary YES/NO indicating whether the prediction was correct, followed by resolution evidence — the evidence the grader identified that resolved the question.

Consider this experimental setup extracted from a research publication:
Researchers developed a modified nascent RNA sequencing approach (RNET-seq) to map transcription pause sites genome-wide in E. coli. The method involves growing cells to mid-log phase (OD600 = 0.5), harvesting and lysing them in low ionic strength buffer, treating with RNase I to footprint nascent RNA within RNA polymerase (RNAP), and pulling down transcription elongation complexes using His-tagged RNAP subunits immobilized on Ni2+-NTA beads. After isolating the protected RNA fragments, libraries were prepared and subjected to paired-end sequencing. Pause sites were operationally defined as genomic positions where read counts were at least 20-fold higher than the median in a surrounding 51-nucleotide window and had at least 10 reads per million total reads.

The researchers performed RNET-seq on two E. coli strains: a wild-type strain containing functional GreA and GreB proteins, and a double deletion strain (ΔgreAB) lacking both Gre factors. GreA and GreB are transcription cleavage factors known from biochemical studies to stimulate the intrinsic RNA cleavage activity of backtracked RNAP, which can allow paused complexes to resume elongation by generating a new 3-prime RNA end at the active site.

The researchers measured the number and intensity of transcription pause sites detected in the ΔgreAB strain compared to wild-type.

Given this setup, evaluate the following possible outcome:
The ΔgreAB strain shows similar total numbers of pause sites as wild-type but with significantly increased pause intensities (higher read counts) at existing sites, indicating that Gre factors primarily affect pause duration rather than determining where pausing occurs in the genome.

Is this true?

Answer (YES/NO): NO